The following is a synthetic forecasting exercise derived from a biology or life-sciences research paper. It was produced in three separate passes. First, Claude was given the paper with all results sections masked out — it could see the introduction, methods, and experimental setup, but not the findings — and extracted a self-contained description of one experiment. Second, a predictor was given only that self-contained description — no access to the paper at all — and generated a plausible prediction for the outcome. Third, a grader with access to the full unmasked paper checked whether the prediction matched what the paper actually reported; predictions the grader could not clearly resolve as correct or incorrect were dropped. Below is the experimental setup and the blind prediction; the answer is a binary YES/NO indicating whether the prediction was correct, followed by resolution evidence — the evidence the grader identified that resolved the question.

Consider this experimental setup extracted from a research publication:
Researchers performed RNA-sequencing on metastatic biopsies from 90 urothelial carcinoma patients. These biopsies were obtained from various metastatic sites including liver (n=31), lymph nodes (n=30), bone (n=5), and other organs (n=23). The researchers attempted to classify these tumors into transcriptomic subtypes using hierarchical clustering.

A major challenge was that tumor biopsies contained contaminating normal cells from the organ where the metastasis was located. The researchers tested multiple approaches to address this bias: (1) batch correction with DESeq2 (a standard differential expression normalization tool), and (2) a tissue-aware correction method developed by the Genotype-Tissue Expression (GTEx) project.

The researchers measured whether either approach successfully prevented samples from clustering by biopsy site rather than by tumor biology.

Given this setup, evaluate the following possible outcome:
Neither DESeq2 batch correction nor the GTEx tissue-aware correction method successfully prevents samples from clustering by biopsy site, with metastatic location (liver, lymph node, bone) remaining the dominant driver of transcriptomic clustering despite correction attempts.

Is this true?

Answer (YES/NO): YES